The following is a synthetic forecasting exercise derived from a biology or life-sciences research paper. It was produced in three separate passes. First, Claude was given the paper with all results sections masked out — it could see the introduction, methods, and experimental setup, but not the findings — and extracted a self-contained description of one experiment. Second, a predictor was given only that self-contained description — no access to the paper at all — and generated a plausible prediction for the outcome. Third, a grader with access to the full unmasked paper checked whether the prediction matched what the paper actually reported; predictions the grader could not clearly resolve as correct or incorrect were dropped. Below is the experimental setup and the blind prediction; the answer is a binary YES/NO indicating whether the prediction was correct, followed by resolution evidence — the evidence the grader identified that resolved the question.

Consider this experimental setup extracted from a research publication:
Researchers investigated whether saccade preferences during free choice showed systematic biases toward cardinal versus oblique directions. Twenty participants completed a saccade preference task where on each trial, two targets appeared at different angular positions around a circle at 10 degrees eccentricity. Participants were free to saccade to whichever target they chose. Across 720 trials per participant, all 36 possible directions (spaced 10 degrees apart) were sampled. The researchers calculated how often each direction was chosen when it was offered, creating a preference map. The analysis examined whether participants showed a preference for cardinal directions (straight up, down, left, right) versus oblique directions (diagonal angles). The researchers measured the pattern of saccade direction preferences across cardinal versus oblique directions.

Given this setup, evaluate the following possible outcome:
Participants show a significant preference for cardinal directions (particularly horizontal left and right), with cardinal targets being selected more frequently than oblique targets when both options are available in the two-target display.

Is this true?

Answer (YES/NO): NO